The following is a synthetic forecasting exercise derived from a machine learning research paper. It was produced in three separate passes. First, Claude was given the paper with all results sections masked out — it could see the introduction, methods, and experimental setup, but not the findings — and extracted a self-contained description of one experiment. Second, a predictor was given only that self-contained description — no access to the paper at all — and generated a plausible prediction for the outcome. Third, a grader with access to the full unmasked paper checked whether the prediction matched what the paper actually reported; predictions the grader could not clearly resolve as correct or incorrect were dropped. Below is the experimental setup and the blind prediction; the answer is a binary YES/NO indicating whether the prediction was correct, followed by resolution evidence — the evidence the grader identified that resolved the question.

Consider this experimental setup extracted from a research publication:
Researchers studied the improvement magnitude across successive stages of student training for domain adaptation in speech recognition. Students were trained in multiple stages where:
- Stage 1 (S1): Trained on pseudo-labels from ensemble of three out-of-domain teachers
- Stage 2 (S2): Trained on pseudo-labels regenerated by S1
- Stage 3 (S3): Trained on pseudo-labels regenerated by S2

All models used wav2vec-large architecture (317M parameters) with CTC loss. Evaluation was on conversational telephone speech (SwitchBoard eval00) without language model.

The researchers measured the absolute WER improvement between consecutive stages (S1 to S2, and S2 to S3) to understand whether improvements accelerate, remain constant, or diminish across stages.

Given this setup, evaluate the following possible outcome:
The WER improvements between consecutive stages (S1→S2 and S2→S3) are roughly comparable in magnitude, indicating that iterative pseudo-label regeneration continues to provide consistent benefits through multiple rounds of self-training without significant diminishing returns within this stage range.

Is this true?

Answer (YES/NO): NO